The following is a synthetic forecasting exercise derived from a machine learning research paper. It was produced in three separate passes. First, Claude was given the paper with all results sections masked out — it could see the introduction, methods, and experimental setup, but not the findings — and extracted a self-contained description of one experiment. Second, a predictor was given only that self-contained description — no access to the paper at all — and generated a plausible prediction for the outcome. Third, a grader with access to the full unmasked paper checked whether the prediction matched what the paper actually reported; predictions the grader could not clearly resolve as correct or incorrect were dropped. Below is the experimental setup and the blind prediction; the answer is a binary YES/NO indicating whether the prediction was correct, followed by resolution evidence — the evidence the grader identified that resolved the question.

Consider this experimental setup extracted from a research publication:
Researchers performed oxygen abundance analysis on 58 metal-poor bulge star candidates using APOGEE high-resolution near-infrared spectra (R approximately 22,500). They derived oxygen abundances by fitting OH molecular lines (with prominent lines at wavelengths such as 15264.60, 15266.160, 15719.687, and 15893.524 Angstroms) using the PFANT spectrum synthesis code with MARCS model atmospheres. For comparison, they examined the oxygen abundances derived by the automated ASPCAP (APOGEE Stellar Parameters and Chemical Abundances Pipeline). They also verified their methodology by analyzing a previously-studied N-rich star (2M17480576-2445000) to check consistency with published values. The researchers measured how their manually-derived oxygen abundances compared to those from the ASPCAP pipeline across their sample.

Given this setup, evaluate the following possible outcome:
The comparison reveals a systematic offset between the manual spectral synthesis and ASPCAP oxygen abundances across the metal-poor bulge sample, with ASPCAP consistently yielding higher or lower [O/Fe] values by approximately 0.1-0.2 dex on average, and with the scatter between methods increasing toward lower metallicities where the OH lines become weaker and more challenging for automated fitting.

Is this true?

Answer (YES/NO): NO